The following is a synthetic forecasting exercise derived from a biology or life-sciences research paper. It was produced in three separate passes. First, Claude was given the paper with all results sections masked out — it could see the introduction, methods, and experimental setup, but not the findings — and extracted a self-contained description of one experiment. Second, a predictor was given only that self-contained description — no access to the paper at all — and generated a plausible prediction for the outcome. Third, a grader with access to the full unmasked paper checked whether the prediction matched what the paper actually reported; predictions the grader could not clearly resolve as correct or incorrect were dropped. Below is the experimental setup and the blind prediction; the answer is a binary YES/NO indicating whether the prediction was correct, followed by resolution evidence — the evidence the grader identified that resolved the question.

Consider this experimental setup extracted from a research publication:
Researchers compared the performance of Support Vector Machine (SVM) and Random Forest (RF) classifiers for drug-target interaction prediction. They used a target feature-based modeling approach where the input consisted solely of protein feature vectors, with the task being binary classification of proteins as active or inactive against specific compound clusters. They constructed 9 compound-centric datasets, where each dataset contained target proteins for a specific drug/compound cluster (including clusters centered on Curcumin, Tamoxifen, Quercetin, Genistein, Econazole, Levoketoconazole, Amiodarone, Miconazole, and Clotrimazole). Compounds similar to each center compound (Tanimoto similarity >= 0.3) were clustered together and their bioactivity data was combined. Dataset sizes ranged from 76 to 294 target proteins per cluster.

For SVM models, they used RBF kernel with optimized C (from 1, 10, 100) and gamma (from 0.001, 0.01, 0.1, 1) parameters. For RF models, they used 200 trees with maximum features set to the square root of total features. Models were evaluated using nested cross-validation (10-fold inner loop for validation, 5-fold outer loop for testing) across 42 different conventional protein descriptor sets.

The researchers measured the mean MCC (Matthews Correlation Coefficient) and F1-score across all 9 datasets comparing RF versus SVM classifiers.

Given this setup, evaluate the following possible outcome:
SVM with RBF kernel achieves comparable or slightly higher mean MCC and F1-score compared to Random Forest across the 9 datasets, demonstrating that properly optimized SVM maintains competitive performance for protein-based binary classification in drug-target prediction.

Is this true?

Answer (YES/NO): NO